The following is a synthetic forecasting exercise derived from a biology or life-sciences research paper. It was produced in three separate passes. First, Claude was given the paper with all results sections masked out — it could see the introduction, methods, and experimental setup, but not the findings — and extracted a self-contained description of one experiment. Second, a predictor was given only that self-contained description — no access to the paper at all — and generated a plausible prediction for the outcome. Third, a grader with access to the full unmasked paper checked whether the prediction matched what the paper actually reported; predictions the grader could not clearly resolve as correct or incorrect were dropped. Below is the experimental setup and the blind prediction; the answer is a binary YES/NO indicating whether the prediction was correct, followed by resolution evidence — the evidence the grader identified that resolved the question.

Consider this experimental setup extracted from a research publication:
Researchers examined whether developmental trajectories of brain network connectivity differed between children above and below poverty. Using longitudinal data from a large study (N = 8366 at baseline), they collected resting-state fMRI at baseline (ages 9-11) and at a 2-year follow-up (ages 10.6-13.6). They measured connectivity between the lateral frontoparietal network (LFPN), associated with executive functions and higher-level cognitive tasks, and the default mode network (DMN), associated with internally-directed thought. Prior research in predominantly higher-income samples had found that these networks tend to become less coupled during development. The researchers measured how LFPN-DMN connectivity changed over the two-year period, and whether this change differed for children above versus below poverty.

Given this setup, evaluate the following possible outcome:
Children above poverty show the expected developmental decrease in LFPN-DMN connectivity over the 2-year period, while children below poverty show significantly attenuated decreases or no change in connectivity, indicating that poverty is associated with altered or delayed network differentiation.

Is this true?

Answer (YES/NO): NO